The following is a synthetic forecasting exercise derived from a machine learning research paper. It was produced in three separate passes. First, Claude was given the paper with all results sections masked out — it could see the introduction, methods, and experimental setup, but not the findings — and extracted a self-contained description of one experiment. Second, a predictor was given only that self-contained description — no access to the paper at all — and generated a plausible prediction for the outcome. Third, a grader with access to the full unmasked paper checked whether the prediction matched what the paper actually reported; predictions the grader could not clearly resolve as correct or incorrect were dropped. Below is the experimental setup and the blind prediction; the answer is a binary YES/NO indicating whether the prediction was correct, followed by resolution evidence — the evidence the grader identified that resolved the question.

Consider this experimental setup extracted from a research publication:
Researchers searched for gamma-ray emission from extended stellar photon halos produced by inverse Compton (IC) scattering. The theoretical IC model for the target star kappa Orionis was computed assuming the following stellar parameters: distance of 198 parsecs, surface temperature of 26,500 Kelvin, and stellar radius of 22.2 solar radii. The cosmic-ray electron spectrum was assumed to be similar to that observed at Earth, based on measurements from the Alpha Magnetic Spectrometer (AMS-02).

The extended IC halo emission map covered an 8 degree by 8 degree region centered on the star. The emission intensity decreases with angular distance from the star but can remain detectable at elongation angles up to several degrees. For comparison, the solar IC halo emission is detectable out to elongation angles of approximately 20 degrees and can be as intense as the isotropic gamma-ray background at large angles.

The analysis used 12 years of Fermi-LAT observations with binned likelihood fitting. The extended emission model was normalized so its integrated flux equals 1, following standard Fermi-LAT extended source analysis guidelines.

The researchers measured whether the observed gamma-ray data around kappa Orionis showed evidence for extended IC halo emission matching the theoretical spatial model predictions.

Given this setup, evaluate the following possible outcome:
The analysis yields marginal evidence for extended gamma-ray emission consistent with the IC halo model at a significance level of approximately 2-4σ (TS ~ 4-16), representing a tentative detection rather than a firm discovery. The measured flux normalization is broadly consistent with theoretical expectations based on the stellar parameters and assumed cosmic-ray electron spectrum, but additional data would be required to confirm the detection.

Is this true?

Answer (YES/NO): NO